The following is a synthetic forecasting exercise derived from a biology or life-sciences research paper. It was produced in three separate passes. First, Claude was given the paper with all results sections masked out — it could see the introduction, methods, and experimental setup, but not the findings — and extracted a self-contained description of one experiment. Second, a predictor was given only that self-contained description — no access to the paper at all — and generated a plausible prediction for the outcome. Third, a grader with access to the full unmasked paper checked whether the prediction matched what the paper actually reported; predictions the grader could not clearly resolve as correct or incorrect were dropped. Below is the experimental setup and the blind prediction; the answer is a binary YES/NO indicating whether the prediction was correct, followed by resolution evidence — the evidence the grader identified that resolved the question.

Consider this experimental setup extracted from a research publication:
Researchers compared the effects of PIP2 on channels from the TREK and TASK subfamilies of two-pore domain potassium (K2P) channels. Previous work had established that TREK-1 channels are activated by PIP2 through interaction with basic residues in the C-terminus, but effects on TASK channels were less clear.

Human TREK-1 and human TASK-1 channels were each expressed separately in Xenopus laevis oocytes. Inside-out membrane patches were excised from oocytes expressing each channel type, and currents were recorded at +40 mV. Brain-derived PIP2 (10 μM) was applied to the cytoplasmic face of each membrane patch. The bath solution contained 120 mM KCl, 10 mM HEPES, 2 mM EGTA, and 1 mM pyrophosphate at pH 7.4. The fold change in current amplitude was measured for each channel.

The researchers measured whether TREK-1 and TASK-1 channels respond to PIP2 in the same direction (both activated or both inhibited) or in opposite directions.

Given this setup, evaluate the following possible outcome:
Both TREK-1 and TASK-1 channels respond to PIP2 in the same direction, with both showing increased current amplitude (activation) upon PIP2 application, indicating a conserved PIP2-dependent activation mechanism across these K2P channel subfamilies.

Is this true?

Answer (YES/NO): NO